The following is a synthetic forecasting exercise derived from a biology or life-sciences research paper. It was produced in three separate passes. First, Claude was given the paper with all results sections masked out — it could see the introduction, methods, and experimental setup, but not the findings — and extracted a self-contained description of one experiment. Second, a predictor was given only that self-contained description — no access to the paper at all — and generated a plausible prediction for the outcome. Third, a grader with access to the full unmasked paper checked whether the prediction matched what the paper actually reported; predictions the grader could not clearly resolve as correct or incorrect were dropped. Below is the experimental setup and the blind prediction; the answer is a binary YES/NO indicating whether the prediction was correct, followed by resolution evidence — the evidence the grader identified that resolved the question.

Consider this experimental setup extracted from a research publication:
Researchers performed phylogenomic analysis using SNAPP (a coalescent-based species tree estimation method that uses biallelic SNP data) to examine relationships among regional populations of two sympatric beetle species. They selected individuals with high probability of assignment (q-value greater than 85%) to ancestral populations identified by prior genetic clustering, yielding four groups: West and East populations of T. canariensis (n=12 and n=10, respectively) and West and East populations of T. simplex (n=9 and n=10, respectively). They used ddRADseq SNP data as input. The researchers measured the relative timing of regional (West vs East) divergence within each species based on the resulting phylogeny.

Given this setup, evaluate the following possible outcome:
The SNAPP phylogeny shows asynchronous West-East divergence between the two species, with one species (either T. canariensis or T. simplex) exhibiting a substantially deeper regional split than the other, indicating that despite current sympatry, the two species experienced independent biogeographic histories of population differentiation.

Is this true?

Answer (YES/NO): YES